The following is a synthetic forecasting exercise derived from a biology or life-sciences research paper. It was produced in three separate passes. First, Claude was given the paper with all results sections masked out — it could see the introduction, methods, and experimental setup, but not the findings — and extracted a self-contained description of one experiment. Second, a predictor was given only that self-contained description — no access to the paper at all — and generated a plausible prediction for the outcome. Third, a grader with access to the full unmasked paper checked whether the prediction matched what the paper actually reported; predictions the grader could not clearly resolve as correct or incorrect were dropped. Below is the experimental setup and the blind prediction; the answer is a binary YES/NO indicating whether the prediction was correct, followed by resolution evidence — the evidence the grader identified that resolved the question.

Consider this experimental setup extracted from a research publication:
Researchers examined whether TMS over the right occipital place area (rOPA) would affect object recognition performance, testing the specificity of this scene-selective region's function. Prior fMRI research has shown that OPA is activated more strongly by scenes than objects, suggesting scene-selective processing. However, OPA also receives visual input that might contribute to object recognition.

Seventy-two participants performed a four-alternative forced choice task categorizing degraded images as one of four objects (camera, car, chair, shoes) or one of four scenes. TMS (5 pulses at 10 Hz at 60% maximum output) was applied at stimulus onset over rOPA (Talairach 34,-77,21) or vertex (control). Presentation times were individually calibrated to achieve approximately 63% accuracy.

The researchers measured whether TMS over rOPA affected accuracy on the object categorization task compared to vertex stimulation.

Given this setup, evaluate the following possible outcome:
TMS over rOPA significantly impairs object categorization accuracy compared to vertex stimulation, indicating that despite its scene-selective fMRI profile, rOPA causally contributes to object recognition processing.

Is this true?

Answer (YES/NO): NO